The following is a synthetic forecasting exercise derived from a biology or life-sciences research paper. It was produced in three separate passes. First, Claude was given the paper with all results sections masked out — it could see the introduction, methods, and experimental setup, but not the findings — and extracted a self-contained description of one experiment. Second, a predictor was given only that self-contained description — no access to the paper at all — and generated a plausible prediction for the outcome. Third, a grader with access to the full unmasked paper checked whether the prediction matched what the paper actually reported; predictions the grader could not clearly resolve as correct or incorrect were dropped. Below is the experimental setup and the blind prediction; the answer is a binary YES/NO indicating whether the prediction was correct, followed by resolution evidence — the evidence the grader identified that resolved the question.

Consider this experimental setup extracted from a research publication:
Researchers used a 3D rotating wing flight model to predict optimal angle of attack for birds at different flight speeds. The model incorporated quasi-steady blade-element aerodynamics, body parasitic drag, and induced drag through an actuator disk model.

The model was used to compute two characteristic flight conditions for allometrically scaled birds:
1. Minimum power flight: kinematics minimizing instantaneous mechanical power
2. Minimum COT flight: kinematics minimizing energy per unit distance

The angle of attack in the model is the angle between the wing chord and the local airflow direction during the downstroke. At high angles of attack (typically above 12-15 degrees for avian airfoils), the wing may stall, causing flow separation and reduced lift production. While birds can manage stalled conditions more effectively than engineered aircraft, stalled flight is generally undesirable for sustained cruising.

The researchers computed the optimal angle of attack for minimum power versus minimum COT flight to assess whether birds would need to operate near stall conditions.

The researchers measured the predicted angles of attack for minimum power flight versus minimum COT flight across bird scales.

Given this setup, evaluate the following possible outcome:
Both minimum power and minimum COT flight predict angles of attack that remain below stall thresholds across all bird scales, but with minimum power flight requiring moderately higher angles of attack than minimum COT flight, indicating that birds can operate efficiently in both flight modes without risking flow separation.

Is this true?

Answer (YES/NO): NO